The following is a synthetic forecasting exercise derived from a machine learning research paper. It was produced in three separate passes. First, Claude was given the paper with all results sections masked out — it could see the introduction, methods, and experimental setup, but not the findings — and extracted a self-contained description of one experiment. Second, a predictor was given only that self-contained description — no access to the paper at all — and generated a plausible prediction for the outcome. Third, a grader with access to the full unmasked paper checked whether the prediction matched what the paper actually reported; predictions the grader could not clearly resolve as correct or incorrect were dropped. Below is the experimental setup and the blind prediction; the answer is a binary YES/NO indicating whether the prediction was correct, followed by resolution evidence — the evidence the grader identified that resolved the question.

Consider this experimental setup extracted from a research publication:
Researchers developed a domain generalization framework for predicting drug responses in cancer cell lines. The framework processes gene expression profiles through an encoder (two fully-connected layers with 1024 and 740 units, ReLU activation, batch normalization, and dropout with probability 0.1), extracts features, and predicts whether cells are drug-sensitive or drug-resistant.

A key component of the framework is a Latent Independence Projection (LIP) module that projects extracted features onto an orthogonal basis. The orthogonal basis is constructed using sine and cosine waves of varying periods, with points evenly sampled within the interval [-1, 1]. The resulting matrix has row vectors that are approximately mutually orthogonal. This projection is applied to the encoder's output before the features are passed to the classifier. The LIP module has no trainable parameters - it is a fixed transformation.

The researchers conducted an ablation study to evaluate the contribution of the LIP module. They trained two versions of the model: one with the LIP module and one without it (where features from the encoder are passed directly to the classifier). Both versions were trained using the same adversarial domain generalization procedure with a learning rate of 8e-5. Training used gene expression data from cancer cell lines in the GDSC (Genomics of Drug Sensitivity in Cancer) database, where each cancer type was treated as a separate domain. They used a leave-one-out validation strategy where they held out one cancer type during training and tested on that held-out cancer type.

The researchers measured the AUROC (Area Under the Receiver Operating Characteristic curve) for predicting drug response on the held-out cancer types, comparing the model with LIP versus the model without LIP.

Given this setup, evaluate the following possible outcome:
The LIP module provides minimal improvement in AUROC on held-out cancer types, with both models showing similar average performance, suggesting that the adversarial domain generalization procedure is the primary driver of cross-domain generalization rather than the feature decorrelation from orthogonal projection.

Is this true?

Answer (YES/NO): NO